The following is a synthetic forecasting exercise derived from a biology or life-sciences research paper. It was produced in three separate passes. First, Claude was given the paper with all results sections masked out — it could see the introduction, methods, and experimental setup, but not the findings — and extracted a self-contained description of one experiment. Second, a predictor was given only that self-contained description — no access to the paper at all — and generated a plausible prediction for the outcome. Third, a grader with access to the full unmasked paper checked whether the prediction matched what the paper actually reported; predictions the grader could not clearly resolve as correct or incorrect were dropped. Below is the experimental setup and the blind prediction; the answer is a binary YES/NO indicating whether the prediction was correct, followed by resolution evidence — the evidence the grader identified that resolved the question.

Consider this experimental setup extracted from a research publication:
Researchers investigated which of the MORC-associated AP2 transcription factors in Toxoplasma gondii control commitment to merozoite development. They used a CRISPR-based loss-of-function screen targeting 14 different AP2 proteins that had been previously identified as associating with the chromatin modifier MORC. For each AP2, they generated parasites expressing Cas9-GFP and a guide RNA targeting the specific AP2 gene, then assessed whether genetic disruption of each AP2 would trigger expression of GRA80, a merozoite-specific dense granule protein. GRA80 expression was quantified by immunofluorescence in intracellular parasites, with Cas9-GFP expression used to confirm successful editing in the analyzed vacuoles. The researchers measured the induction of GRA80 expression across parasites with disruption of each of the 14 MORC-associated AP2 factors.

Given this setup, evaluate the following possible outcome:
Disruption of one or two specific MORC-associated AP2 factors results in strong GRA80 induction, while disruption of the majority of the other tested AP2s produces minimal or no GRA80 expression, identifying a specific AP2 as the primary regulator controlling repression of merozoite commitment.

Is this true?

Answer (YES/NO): YES